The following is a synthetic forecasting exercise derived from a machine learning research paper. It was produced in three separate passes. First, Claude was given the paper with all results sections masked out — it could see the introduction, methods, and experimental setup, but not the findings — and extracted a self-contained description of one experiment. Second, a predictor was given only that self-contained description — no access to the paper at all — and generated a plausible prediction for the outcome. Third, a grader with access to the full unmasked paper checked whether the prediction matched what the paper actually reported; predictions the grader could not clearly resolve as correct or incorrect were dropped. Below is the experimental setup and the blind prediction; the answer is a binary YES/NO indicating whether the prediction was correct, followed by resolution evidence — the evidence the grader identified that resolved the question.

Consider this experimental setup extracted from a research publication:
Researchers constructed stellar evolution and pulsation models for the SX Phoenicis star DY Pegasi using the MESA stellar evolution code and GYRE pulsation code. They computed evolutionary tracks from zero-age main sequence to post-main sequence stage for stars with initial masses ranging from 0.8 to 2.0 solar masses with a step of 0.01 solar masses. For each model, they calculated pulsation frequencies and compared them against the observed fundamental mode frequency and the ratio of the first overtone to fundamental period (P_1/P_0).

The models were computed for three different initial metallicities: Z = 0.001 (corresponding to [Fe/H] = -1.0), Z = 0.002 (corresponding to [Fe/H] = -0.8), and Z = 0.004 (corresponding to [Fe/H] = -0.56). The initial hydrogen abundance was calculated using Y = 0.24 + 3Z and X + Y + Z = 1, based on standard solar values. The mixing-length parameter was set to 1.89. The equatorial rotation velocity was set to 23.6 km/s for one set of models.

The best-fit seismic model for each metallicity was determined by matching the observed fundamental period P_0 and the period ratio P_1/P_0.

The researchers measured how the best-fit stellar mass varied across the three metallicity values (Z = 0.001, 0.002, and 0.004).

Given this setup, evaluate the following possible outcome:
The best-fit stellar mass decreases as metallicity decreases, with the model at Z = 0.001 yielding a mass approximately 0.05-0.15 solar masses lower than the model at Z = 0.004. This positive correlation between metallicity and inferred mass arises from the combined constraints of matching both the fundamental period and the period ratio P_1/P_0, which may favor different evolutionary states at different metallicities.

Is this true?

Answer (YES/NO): NO